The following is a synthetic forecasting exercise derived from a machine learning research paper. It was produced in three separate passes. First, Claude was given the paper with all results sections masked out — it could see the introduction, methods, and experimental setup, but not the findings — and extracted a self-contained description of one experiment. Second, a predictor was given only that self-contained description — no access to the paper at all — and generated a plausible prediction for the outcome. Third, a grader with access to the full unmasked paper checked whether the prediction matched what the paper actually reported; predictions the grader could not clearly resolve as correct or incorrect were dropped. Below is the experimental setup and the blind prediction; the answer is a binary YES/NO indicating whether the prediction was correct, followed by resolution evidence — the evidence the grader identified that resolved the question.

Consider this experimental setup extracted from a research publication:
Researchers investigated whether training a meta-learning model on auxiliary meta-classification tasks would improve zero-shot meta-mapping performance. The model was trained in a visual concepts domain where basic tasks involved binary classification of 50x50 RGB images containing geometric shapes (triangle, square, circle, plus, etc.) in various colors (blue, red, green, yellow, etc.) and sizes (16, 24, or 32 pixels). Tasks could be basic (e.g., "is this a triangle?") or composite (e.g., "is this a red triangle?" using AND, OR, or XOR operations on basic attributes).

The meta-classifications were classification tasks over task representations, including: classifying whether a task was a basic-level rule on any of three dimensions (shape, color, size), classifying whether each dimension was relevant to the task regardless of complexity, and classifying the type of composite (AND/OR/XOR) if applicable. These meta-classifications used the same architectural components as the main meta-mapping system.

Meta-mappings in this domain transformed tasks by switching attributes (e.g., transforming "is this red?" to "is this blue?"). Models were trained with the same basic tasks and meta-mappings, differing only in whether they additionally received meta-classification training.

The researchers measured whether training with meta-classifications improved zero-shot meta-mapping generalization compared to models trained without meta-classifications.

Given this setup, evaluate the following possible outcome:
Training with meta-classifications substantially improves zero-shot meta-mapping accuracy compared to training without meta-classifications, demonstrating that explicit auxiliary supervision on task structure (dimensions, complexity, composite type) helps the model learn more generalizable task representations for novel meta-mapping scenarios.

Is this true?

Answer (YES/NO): NO